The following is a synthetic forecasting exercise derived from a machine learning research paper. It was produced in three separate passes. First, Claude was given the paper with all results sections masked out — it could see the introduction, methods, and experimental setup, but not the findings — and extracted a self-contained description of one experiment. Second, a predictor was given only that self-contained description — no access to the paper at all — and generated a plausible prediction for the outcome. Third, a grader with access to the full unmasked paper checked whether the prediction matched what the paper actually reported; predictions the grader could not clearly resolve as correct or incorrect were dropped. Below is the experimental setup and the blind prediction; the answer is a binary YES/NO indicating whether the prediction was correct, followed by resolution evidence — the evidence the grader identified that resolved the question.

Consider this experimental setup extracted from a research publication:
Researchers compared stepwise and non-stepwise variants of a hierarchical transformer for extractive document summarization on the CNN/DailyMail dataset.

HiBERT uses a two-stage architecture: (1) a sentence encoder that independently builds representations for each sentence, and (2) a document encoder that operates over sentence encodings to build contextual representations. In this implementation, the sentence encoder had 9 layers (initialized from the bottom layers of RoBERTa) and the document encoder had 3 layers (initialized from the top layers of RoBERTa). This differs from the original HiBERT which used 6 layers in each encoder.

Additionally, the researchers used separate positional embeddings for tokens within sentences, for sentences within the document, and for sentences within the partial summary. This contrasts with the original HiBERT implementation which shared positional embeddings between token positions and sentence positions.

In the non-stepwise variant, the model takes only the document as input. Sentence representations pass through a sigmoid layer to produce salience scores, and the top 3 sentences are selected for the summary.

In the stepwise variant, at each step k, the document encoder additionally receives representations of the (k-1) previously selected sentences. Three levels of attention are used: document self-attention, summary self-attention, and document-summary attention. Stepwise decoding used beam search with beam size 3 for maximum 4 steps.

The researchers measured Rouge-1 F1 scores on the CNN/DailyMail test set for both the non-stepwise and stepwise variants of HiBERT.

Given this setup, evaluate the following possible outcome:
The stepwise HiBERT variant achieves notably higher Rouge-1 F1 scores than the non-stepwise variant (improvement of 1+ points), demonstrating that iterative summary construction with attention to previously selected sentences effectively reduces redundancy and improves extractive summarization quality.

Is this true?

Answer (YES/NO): NO